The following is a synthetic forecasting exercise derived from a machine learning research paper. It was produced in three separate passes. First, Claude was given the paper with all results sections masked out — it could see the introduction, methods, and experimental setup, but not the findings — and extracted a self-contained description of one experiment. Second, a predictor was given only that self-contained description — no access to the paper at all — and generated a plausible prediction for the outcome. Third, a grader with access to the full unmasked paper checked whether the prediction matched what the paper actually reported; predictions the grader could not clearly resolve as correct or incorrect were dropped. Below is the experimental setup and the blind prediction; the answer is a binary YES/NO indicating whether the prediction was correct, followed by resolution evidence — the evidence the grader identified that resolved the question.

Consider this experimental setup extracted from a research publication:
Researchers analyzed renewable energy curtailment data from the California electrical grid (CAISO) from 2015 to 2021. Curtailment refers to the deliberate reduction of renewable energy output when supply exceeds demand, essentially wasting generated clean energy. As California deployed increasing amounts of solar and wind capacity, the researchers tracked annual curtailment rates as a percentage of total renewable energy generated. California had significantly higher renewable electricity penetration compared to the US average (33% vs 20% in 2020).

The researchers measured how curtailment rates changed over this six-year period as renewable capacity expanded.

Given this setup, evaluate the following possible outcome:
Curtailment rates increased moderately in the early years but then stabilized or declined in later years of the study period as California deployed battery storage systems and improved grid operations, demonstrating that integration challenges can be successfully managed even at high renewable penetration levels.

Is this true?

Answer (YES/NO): NO